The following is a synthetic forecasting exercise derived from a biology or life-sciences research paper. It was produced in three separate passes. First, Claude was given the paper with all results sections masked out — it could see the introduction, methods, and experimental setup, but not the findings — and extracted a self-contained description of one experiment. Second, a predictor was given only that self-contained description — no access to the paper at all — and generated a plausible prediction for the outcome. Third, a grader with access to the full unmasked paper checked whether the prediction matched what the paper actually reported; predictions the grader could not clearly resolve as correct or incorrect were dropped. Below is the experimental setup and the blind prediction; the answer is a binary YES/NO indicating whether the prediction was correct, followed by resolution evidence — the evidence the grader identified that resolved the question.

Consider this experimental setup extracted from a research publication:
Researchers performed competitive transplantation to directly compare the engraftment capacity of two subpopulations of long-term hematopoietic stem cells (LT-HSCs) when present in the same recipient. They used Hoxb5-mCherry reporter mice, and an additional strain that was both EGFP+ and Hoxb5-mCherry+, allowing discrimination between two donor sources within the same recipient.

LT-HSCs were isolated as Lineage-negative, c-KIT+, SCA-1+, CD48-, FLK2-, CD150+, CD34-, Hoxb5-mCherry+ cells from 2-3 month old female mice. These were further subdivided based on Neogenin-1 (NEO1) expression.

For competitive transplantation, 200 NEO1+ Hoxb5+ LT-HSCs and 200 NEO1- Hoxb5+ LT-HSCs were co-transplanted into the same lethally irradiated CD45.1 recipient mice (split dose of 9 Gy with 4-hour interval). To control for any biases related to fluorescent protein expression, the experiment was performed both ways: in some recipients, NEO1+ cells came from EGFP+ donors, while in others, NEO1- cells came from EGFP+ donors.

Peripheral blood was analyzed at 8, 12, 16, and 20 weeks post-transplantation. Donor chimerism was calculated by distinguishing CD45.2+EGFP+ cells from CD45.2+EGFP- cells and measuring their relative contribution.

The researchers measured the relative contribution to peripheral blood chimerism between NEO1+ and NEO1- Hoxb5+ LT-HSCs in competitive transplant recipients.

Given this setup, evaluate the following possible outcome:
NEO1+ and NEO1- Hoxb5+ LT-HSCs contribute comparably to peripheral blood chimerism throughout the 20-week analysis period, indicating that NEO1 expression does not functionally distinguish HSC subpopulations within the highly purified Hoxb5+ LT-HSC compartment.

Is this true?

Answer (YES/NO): NO